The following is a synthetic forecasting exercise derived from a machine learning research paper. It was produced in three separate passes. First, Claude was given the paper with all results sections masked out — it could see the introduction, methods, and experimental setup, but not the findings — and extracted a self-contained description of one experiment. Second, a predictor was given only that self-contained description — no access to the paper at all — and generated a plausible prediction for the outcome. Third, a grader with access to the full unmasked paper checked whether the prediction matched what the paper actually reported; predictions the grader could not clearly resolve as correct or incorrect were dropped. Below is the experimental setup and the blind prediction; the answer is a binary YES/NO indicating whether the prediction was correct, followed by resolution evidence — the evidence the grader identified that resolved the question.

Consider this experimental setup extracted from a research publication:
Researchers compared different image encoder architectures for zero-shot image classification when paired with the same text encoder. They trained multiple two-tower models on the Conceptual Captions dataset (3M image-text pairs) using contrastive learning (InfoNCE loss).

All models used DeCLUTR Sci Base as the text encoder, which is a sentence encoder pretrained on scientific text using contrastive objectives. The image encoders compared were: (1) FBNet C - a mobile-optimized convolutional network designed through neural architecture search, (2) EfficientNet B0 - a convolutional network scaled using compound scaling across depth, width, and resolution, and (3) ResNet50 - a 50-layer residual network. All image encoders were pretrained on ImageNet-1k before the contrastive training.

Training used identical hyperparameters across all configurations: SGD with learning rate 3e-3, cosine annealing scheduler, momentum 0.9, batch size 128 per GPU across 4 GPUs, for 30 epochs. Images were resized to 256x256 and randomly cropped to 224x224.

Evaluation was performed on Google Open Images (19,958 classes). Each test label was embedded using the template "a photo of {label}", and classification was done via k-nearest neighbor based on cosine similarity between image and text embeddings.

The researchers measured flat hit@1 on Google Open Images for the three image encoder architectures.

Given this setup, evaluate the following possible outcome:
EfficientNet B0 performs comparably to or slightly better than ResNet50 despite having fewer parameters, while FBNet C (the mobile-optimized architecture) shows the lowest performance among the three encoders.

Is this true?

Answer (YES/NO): NO